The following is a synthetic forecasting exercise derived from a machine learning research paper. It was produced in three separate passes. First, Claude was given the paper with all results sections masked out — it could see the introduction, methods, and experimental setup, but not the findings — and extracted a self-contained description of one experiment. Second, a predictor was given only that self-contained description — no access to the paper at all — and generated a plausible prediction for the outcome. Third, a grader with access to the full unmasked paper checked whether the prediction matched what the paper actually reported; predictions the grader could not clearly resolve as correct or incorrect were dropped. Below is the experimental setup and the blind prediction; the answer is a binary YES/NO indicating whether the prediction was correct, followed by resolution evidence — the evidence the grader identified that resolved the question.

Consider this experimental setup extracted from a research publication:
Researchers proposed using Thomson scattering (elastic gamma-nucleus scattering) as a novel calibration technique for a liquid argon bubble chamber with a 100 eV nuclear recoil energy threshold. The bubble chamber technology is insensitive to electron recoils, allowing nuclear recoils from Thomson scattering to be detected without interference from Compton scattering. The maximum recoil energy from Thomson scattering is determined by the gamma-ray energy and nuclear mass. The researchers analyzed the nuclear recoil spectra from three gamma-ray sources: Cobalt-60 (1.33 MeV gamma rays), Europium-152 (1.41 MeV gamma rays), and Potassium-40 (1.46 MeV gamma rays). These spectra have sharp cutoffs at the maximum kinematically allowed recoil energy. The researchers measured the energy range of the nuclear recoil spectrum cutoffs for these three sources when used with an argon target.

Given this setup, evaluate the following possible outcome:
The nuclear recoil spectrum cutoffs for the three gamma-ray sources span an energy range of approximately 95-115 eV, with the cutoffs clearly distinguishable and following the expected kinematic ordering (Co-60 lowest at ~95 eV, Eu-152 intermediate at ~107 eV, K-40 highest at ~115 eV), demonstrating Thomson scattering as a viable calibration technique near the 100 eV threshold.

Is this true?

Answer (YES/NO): YES